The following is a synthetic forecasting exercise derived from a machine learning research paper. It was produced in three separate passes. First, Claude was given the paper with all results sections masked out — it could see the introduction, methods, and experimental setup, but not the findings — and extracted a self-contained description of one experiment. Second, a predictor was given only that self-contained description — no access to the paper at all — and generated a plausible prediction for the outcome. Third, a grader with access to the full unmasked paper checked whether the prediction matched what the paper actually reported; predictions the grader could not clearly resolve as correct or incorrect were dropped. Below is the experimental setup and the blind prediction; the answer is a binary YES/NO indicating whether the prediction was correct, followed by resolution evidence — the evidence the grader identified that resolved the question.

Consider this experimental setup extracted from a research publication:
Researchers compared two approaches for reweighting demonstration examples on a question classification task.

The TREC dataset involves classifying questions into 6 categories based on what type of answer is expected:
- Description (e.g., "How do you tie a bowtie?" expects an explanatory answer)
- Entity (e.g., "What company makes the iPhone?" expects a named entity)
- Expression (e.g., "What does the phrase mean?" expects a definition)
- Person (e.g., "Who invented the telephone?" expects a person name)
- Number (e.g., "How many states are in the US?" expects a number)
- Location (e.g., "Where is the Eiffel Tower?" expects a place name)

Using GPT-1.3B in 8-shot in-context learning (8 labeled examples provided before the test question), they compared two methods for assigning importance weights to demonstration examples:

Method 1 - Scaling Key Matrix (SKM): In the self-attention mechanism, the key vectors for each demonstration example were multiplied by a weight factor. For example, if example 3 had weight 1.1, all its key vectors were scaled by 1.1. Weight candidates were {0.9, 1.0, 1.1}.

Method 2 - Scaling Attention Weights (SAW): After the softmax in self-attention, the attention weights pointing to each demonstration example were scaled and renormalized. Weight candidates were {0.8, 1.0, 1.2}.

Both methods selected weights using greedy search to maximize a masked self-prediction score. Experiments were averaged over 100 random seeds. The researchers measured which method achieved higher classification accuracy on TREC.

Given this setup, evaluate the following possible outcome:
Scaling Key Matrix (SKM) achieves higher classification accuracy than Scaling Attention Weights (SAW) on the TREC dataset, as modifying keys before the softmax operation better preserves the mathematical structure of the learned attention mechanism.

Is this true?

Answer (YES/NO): YES